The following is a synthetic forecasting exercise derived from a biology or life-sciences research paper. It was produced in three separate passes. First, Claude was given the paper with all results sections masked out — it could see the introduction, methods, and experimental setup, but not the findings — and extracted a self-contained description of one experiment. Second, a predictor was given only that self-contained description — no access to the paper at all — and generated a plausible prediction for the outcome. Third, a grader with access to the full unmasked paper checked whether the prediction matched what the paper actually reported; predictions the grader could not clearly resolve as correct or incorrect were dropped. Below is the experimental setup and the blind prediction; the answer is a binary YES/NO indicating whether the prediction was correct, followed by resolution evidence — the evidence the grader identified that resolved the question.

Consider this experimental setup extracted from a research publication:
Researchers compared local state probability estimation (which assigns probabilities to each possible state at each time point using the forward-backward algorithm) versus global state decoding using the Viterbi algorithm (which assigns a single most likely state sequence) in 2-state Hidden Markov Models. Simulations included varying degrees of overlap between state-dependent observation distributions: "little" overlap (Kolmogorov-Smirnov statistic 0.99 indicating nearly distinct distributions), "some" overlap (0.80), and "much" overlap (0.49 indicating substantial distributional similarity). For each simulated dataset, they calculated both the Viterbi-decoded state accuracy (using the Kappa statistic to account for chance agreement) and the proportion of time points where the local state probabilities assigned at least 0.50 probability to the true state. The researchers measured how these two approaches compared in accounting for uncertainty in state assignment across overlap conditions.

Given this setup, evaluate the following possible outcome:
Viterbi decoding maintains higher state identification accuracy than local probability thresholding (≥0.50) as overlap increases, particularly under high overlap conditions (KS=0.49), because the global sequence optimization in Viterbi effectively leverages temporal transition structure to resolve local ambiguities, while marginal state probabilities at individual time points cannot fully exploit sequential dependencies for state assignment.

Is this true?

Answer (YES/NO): NO